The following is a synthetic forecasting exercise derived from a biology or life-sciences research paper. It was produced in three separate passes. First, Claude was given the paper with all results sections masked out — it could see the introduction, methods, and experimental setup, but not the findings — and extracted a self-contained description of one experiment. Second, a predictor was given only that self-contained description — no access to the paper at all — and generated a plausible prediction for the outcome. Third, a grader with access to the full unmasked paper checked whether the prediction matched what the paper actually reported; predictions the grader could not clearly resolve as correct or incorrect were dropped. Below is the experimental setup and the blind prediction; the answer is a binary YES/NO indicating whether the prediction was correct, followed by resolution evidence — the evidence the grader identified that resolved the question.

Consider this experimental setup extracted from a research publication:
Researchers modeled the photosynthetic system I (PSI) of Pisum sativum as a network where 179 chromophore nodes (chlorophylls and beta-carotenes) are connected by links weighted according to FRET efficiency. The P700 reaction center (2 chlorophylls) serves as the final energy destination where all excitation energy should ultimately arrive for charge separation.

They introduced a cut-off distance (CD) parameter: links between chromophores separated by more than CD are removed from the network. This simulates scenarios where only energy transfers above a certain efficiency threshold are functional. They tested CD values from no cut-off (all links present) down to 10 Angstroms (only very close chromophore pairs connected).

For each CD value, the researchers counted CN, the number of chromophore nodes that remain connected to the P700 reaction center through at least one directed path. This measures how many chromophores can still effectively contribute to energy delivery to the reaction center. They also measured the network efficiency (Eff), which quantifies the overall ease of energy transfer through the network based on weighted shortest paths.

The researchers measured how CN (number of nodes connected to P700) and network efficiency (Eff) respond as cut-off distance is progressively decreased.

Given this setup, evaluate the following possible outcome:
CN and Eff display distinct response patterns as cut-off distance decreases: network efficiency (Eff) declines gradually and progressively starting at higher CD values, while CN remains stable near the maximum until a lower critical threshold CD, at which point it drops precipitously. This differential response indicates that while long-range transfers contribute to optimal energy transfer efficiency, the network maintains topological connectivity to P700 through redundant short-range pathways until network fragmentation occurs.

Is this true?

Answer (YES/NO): NO